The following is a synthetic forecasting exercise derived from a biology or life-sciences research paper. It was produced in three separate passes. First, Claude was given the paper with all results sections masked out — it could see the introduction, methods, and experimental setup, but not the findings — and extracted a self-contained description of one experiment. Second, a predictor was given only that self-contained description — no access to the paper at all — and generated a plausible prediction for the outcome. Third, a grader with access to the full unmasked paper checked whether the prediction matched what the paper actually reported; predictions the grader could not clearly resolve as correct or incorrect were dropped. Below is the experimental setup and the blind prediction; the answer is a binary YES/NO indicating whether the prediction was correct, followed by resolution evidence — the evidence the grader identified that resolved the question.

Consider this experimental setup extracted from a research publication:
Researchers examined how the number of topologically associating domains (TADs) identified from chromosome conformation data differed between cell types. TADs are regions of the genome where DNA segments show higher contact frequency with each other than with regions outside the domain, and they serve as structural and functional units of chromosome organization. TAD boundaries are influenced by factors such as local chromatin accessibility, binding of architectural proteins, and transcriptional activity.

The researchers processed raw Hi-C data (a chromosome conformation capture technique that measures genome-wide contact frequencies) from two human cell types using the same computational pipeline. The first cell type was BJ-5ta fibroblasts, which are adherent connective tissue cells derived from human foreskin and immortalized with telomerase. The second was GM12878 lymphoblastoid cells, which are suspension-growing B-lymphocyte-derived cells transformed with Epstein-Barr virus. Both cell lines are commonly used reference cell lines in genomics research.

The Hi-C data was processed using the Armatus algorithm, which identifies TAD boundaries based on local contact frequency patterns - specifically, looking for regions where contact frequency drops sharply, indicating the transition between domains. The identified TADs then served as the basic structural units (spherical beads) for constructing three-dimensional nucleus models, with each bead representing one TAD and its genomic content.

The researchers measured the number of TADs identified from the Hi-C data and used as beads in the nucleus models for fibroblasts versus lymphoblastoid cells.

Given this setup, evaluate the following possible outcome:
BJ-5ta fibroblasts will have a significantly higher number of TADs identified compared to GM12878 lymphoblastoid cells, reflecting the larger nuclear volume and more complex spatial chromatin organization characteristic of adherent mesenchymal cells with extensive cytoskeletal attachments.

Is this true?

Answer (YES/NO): NO